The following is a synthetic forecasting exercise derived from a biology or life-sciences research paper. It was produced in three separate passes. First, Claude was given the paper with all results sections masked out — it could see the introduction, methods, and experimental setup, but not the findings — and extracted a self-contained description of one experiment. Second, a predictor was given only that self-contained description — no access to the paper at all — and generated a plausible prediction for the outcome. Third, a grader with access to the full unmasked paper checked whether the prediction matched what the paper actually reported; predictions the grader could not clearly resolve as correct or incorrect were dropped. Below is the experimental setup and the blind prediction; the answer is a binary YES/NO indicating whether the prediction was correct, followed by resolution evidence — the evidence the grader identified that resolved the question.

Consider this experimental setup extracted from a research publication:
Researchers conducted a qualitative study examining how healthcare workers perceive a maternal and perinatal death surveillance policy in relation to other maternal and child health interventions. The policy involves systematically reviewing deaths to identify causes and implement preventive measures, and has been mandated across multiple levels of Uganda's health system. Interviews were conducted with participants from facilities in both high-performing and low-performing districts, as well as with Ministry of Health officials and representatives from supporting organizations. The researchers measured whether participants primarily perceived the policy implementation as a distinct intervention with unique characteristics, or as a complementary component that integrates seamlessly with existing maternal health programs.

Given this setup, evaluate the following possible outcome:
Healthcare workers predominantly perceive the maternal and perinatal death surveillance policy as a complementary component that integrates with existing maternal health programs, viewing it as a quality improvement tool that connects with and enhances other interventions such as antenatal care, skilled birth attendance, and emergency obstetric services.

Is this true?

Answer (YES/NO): NO